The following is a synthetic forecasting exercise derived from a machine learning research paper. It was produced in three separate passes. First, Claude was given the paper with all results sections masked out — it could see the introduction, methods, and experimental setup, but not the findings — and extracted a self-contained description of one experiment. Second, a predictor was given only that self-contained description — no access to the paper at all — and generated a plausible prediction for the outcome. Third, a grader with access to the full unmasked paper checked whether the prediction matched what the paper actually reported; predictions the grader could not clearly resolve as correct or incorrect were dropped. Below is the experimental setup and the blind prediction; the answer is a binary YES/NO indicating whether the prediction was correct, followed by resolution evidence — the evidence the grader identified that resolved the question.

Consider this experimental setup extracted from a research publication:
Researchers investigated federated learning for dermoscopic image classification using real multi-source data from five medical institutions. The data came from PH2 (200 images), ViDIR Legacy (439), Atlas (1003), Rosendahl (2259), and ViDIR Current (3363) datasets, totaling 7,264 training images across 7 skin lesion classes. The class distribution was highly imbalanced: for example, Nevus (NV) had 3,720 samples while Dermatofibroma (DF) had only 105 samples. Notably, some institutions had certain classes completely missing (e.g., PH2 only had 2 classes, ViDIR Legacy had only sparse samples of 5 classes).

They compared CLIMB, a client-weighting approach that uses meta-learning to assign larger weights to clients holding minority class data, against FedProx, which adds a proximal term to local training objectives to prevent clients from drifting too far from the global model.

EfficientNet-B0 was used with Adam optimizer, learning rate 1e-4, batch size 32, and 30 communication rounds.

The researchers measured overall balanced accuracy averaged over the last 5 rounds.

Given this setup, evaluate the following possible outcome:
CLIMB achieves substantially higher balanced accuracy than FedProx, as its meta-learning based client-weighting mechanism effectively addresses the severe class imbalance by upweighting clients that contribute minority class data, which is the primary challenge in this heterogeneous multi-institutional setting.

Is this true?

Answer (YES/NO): NO